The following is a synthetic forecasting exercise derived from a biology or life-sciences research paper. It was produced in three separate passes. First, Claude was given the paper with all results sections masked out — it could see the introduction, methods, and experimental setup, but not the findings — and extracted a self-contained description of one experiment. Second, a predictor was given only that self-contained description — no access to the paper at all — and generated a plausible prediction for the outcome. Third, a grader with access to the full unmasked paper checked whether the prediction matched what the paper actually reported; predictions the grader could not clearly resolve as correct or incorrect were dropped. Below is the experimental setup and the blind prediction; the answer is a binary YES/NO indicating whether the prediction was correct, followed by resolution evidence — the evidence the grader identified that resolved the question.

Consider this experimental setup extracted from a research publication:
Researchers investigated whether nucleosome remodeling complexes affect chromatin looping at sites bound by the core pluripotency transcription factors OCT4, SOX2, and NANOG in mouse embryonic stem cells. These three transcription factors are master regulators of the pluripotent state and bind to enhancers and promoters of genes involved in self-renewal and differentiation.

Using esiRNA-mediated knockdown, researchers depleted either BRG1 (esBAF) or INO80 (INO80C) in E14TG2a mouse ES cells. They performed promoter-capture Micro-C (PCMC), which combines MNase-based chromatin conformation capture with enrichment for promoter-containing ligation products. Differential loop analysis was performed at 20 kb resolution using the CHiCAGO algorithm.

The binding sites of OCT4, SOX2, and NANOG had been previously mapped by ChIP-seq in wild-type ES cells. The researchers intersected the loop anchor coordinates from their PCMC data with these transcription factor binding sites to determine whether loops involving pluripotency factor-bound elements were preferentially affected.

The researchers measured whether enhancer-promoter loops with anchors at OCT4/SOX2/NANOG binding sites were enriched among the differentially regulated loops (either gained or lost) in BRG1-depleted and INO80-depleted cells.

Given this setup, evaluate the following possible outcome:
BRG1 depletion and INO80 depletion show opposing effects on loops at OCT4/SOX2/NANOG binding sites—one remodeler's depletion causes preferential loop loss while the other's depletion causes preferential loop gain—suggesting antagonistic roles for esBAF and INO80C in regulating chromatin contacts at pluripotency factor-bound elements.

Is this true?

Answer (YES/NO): YES